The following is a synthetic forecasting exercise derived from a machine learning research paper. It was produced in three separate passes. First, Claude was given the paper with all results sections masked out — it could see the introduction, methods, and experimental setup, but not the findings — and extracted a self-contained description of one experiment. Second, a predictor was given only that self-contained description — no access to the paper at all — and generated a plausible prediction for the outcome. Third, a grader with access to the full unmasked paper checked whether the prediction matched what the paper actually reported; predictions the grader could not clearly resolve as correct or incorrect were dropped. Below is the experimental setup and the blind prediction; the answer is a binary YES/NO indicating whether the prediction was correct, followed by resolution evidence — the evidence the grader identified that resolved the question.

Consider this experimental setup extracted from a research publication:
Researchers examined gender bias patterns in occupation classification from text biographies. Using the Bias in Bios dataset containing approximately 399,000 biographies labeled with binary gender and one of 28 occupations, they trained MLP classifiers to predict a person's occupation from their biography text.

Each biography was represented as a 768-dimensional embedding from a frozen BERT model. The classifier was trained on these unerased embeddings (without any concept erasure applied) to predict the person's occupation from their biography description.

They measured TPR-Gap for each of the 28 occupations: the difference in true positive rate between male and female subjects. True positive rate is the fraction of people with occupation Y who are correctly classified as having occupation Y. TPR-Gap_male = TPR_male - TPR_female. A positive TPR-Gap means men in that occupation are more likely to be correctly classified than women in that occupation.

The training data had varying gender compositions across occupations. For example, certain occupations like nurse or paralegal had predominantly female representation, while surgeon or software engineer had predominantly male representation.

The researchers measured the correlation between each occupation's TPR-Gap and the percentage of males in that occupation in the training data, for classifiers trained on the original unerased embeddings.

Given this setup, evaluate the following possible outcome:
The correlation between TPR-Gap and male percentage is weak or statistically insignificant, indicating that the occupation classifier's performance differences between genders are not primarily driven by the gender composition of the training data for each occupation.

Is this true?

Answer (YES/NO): NO